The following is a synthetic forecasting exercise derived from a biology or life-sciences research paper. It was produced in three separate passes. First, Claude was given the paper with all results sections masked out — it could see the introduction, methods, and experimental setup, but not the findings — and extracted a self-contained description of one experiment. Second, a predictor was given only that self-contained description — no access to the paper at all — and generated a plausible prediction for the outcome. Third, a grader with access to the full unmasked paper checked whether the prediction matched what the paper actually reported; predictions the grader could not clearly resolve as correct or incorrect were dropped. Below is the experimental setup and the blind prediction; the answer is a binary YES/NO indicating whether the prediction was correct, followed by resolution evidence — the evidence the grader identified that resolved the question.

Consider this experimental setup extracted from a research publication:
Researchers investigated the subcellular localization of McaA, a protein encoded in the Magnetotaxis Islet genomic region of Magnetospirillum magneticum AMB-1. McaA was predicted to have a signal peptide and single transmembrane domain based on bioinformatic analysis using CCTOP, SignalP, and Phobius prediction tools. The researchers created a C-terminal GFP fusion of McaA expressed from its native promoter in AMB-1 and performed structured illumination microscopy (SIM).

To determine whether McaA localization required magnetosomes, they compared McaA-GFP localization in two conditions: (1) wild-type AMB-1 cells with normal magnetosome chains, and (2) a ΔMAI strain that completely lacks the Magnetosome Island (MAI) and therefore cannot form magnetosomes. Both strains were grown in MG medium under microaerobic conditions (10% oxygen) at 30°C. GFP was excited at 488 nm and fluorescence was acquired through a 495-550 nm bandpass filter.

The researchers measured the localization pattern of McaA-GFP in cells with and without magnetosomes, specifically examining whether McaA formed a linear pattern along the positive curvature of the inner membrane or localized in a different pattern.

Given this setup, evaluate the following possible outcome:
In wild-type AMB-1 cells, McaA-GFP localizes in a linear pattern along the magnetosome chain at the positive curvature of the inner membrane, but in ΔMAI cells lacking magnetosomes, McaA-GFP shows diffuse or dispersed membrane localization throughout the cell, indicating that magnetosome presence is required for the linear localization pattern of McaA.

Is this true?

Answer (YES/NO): NO